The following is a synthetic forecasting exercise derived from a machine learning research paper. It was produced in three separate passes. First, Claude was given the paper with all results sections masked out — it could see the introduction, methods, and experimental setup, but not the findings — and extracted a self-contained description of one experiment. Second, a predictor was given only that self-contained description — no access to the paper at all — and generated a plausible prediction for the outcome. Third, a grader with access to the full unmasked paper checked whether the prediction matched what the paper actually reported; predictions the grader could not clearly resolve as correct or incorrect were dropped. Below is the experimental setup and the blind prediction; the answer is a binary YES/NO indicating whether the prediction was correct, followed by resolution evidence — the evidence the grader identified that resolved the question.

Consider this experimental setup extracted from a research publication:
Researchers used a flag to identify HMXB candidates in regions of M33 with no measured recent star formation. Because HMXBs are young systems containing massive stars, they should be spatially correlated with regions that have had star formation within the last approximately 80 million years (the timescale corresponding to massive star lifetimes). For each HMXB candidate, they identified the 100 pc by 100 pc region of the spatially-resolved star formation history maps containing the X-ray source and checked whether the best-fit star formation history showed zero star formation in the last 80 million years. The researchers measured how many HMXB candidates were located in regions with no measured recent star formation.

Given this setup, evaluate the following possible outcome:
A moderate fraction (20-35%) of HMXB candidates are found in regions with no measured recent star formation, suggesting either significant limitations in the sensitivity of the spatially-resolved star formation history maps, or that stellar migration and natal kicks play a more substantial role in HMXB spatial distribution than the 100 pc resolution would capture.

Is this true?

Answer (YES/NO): NO